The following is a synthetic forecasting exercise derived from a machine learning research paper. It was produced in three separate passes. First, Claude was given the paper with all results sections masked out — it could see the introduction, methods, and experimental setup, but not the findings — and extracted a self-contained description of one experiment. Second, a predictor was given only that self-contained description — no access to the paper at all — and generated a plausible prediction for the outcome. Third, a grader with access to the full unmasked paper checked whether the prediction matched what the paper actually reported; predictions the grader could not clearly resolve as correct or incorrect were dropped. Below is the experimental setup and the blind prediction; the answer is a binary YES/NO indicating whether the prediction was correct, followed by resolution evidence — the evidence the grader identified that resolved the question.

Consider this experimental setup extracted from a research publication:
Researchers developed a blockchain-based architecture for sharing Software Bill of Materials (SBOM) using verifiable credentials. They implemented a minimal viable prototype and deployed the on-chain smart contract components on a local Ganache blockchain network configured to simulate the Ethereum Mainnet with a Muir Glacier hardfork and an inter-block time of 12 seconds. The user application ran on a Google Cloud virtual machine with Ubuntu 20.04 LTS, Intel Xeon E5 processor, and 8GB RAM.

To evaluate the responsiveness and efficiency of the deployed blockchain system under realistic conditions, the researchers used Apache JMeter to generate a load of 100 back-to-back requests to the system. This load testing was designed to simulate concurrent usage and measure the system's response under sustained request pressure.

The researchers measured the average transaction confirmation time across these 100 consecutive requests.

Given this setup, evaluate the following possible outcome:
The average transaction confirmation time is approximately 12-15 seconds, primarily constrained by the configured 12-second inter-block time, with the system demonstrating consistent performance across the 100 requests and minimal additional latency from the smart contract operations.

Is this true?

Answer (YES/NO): YES